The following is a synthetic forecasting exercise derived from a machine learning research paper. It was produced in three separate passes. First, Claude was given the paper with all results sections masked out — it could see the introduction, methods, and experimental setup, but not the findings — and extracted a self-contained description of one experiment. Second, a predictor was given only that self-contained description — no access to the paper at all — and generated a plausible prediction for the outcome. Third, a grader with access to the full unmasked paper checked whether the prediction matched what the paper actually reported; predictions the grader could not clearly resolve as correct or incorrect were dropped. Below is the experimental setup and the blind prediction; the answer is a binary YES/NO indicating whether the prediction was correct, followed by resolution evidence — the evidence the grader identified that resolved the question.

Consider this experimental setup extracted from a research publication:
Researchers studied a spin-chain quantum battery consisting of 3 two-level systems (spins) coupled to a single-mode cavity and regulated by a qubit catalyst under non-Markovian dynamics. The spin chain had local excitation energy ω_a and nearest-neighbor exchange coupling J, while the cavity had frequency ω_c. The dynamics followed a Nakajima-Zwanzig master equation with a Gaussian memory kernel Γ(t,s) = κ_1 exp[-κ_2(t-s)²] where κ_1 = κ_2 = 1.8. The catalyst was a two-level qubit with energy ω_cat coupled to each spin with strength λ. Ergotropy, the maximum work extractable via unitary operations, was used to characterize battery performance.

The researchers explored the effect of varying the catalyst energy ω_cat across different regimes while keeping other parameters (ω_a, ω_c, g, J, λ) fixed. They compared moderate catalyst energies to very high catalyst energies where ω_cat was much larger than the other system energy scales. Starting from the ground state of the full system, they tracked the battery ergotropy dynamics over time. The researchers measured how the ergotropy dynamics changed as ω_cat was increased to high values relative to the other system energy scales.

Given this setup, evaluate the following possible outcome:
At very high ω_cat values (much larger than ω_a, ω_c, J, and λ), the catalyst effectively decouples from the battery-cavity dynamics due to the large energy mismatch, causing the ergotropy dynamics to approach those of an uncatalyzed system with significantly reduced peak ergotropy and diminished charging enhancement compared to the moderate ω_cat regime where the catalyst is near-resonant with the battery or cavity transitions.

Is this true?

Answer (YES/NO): NO